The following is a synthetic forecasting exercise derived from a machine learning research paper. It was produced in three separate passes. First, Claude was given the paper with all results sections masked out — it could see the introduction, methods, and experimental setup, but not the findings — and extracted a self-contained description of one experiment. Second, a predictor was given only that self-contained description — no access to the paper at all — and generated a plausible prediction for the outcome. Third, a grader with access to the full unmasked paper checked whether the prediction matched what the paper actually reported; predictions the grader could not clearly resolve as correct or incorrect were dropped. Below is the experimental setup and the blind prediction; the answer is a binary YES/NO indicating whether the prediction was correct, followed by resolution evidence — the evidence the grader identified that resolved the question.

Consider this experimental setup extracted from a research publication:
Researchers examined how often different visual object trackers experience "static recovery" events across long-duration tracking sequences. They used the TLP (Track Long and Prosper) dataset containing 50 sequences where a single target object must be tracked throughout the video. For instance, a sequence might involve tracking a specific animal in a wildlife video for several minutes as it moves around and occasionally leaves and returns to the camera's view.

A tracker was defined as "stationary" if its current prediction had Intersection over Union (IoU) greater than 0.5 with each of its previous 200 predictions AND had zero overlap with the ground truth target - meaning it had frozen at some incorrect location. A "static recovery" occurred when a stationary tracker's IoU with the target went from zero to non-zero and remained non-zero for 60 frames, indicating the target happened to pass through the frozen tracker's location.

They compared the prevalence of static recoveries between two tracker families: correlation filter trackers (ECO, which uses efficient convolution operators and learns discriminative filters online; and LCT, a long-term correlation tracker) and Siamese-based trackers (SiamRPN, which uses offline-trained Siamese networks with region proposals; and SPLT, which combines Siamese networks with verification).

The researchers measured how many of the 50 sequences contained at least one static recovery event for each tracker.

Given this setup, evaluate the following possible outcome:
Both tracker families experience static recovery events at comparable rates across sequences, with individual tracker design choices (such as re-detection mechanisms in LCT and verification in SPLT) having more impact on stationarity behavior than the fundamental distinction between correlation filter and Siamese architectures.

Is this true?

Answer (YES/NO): NO